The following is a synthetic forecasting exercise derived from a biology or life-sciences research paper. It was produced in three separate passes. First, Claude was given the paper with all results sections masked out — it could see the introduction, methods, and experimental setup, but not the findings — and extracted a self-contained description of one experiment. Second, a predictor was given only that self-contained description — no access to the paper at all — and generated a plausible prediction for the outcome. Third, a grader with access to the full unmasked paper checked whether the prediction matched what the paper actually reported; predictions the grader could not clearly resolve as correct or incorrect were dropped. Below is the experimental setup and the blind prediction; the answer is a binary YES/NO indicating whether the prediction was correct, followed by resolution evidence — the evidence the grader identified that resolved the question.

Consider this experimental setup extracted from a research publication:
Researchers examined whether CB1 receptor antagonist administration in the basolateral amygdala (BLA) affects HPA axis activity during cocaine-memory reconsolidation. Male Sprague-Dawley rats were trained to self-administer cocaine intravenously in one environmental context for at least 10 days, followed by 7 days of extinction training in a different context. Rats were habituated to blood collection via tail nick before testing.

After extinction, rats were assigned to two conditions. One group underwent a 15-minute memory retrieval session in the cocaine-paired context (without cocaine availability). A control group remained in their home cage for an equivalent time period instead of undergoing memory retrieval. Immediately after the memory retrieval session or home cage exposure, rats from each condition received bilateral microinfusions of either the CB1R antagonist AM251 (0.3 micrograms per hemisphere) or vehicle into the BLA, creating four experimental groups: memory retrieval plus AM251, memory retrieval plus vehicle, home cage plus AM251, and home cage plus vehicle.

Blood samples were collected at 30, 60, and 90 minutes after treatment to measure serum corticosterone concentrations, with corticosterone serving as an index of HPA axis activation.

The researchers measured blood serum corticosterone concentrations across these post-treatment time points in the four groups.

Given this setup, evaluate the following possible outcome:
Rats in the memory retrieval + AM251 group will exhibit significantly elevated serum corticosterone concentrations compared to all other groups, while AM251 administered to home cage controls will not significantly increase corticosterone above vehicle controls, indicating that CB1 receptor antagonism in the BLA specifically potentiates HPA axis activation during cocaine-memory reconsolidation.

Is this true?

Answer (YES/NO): YES